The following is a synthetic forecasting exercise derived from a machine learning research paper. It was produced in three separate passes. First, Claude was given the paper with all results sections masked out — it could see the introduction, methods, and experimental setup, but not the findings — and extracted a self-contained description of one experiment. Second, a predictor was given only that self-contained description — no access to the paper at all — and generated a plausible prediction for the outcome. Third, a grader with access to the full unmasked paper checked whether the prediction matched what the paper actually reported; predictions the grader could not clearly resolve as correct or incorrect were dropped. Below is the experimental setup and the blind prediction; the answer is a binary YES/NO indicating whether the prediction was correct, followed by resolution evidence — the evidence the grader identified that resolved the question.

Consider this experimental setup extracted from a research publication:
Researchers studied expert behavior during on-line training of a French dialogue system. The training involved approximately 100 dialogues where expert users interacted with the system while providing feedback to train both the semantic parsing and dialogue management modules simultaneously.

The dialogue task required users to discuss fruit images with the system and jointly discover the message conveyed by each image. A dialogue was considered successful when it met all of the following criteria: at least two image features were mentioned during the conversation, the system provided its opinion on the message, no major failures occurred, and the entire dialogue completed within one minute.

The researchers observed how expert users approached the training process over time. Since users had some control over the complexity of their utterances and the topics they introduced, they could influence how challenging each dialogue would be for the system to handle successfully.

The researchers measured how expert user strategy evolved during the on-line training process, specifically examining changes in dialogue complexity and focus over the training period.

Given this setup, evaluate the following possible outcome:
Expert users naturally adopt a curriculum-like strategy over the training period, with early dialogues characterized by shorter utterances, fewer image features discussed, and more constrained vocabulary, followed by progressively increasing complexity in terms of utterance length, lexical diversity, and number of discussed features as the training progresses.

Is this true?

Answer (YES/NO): NO